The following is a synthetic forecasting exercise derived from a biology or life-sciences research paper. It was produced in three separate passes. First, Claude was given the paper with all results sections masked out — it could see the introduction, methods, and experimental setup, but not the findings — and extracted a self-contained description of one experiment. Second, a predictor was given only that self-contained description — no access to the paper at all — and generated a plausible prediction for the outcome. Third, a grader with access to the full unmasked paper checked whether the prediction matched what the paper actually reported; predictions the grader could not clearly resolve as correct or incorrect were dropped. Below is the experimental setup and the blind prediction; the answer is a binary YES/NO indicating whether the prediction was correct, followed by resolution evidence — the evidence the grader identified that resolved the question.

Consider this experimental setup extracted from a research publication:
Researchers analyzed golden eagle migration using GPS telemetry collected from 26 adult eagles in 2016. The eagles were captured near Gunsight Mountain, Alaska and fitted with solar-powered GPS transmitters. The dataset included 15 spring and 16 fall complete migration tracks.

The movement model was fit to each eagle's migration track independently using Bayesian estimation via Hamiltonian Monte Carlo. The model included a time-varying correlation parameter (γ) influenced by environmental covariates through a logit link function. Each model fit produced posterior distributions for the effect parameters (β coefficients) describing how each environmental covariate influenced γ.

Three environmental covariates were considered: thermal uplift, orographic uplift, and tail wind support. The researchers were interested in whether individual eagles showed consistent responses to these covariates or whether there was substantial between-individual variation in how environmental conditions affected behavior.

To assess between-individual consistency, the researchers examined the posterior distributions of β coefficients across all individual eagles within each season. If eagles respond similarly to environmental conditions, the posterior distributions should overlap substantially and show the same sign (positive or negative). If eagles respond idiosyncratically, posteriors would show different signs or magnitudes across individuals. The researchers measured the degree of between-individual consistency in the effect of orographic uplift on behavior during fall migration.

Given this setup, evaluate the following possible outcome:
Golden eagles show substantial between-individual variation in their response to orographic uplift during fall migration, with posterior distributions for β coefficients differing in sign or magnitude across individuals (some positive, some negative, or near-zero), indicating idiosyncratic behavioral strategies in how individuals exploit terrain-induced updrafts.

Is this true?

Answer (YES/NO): YES